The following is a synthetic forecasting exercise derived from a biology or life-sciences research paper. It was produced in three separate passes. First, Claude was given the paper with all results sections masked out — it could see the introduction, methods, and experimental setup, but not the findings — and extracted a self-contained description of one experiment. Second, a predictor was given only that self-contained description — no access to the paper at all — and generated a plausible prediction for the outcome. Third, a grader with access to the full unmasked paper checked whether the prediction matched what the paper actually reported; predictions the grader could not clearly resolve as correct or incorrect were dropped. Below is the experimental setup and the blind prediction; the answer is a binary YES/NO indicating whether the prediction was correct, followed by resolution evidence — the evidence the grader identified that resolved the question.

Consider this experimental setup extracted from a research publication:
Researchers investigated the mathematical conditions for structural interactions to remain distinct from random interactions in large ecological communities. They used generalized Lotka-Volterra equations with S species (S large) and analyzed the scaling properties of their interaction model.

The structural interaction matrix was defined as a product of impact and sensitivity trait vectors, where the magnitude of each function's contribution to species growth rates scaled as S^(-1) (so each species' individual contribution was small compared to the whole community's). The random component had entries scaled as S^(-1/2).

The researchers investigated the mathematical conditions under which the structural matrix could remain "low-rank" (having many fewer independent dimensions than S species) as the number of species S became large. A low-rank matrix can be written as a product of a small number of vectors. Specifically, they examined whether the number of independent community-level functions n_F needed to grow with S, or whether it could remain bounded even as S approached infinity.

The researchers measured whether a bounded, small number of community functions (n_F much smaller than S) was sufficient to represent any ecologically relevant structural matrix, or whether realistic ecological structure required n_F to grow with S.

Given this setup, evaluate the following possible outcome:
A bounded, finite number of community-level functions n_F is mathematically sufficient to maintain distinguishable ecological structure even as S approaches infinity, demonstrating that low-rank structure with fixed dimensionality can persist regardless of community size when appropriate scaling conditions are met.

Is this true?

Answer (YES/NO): YES